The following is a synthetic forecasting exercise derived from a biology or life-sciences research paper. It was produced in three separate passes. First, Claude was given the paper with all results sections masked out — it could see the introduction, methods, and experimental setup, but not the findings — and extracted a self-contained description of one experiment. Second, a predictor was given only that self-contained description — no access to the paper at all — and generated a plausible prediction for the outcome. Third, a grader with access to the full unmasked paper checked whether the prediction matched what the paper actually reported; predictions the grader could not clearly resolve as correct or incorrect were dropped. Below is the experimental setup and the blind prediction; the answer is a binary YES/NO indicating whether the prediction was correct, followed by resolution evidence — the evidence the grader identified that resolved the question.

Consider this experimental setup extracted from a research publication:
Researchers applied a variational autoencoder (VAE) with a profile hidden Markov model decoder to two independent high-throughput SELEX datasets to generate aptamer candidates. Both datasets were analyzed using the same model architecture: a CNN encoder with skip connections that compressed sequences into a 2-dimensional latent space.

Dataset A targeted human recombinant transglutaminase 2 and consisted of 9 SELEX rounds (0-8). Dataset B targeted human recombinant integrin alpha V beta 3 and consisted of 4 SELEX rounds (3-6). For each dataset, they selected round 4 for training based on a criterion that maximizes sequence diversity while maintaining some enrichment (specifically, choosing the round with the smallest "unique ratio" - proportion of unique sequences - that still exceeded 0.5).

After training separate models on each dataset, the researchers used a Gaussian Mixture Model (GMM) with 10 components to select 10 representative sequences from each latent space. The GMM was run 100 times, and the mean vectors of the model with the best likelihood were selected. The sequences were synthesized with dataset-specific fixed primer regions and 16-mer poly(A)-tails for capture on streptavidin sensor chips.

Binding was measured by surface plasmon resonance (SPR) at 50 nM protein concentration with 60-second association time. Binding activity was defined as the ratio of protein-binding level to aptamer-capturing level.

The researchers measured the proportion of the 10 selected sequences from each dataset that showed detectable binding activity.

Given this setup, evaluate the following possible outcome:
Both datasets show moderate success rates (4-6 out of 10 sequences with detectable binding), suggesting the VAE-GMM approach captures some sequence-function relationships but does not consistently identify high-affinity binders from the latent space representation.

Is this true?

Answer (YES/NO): NO